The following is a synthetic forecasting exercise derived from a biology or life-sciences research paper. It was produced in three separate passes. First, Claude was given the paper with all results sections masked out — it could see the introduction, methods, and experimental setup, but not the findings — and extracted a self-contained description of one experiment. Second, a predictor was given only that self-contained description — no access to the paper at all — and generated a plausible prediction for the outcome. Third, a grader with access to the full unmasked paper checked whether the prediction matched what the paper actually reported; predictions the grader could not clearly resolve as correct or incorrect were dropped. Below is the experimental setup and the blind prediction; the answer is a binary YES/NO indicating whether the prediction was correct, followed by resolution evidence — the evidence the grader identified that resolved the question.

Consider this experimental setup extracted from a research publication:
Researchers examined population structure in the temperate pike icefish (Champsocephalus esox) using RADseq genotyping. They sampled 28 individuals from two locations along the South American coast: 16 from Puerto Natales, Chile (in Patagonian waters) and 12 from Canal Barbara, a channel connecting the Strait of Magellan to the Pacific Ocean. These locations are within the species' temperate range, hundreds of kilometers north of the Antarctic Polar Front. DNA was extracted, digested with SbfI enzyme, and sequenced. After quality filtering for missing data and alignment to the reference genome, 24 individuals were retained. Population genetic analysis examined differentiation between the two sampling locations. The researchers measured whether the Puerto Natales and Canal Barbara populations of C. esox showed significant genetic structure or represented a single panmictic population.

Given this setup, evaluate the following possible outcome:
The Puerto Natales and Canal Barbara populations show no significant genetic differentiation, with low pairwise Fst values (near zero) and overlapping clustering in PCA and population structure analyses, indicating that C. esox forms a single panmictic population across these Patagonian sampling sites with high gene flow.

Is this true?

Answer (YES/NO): YES